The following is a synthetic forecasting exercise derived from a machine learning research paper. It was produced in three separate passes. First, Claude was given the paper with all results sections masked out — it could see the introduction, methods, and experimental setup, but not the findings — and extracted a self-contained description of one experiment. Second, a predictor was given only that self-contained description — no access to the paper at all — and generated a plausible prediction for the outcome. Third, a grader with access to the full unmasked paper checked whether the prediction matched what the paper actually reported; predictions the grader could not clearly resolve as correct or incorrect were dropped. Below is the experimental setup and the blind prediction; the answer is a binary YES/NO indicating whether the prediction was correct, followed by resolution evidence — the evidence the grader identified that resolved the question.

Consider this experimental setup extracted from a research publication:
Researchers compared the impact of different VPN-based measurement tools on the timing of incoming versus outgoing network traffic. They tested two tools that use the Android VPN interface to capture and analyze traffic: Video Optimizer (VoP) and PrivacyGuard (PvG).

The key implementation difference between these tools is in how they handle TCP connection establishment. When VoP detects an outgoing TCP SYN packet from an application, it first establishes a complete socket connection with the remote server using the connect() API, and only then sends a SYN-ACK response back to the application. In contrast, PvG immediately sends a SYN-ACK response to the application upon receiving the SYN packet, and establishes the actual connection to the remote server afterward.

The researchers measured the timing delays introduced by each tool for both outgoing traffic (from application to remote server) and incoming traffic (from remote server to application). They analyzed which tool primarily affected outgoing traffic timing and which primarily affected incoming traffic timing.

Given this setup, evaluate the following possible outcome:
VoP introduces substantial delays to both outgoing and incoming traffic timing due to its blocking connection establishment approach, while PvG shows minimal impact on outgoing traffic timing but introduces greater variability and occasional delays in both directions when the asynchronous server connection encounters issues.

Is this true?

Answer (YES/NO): NO